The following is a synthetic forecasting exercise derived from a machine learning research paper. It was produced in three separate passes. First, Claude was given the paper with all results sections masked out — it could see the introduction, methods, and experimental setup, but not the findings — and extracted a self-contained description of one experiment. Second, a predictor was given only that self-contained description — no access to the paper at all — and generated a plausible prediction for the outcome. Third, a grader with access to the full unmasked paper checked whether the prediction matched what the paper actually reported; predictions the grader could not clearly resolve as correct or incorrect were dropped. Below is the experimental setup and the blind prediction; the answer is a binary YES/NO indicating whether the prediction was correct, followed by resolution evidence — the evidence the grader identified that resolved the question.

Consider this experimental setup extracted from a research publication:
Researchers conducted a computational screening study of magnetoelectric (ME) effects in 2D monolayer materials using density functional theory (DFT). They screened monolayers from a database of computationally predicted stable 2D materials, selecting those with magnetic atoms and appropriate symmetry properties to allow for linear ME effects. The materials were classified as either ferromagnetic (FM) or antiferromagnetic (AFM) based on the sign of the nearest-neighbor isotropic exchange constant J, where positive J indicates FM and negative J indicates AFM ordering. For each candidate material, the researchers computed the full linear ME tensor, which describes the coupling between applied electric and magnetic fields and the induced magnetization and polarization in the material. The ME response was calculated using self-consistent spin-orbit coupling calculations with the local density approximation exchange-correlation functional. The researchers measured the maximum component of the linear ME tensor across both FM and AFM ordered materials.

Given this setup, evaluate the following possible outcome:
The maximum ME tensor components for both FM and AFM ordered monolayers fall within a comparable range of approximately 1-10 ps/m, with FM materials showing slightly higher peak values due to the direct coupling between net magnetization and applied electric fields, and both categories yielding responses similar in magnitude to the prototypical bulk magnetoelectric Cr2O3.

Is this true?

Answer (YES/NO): NO